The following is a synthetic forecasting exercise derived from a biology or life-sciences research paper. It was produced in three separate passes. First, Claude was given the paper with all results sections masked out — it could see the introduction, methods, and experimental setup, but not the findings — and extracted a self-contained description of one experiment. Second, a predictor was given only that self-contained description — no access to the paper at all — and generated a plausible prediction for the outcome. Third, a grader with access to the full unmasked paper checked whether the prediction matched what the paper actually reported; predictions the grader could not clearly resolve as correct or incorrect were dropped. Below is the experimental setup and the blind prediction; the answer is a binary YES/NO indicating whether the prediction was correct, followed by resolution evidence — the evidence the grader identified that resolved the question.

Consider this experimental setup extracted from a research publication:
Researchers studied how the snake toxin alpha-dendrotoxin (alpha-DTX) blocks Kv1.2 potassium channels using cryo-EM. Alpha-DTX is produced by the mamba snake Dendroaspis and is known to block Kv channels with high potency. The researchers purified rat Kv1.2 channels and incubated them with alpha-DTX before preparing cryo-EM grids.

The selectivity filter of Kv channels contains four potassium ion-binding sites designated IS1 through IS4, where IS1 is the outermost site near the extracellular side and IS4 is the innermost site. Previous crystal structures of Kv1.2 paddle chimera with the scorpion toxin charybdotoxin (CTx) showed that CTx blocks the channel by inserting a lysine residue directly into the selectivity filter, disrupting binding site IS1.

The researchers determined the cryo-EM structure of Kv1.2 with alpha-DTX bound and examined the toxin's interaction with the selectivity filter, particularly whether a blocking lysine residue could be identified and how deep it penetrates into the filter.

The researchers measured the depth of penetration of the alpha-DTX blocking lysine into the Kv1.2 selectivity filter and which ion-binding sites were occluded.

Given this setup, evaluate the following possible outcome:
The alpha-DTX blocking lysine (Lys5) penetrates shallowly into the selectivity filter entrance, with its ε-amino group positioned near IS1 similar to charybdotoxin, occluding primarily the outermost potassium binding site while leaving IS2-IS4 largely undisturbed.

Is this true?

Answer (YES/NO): NO